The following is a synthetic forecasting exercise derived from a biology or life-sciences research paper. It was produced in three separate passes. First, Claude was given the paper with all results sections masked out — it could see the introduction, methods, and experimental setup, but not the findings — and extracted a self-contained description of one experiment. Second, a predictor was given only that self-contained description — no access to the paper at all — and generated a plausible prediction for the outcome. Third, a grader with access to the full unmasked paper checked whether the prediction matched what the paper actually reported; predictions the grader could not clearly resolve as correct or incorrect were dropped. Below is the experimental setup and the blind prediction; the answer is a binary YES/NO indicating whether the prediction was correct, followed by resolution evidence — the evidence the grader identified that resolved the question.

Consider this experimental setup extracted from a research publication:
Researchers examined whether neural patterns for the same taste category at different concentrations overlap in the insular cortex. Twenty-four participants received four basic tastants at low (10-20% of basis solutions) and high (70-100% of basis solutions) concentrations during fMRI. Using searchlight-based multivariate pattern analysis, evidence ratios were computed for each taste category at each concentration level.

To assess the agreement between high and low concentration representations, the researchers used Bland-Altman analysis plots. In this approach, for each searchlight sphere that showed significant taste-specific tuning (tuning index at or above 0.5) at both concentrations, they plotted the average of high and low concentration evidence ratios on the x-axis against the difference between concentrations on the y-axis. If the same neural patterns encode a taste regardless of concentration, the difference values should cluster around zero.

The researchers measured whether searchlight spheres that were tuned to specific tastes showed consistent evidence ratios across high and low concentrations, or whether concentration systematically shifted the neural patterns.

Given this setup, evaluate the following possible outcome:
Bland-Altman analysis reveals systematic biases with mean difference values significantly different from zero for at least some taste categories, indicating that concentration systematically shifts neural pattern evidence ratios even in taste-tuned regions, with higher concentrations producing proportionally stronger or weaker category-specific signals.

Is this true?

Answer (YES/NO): NO